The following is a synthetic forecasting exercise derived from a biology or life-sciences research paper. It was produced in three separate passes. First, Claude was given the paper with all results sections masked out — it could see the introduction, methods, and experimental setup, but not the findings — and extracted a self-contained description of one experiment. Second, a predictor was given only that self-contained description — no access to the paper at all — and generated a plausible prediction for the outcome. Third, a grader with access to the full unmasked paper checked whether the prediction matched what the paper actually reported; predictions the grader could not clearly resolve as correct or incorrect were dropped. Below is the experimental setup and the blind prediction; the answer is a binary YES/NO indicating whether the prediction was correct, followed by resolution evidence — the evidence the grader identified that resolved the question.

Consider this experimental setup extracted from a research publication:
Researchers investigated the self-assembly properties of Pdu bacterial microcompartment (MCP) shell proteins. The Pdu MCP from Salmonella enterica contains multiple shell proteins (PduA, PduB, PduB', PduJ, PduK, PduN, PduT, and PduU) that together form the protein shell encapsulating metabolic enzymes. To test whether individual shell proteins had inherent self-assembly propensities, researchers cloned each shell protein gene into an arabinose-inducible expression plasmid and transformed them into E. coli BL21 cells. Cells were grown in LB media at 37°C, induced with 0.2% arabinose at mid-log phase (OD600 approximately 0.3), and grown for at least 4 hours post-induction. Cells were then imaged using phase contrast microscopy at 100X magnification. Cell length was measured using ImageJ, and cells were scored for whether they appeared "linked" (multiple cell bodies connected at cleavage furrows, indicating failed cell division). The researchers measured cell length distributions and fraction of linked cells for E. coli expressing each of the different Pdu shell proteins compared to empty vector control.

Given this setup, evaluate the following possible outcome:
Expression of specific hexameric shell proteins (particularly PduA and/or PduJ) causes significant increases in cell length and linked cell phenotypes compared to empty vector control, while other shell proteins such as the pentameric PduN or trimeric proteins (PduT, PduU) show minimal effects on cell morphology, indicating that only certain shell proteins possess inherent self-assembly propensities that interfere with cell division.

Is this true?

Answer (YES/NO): YES